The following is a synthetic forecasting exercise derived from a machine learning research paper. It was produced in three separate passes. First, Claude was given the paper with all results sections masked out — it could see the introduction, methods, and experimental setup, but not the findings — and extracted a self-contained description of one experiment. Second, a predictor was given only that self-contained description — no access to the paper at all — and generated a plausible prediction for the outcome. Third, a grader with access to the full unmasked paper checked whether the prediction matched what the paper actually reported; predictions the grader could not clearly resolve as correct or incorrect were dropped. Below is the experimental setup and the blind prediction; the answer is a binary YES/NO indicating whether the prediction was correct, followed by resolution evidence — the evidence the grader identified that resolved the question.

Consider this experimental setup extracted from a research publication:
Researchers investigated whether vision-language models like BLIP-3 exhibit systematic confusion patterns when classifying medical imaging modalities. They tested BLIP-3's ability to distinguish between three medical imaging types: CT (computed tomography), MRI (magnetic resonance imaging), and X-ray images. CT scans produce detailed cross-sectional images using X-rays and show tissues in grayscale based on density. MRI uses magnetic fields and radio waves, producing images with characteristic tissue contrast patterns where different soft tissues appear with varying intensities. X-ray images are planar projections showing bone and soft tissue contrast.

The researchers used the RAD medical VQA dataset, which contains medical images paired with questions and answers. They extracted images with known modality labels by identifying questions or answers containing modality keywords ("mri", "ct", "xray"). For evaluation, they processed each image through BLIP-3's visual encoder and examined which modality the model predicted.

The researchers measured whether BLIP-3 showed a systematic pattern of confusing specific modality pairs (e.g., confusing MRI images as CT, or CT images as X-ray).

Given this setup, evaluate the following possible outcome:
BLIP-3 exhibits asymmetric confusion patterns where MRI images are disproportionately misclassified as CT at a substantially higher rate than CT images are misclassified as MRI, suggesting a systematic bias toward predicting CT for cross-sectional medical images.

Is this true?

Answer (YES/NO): YES